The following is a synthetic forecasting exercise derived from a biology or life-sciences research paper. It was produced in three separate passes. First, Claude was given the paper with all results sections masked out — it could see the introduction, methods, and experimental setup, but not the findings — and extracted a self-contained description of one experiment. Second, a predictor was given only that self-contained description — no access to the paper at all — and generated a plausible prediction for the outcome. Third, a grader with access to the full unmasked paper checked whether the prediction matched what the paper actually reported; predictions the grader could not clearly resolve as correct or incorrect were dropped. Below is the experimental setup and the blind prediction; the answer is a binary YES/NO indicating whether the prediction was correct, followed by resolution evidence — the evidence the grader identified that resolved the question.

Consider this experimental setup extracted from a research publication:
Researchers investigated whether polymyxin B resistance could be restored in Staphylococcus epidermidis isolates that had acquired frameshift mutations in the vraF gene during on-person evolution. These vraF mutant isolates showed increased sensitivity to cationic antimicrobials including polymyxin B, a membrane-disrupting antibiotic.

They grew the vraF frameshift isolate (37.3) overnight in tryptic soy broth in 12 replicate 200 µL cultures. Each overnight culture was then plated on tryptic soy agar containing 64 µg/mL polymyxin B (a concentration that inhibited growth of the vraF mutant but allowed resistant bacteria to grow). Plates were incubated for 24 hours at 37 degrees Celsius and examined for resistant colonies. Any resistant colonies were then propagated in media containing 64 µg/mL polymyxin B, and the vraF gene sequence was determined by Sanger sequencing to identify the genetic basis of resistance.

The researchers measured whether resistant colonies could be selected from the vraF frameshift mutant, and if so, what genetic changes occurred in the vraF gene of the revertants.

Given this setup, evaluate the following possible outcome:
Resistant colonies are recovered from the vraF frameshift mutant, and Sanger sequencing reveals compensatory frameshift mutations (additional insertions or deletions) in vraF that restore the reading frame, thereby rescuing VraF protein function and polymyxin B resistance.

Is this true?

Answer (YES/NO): YES